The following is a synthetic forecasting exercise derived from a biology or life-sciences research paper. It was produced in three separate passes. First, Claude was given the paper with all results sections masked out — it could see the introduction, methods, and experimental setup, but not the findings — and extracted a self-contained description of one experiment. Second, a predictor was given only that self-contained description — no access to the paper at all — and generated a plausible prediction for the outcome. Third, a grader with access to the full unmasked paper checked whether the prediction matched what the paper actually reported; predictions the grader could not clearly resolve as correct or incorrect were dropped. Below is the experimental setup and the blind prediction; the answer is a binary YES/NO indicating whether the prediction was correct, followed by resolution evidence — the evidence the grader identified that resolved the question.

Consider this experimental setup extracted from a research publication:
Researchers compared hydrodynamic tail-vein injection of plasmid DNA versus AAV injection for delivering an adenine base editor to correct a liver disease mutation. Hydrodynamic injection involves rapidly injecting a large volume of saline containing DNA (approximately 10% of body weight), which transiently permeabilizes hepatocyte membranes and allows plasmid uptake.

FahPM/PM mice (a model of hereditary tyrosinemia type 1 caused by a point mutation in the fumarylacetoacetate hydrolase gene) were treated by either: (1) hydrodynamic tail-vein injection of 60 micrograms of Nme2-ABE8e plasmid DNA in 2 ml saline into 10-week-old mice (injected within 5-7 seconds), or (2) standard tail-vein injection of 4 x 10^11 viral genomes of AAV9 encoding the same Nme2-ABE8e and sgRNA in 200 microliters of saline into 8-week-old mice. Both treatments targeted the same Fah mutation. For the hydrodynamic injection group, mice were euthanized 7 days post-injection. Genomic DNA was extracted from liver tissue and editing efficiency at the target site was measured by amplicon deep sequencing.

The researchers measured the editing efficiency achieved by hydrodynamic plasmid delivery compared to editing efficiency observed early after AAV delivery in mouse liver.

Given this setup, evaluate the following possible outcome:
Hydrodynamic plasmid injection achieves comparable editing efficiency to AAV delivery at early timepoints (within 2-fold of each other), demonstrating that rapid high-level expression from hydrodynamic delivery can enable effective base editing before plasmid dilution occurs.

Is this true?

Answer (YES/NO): YES